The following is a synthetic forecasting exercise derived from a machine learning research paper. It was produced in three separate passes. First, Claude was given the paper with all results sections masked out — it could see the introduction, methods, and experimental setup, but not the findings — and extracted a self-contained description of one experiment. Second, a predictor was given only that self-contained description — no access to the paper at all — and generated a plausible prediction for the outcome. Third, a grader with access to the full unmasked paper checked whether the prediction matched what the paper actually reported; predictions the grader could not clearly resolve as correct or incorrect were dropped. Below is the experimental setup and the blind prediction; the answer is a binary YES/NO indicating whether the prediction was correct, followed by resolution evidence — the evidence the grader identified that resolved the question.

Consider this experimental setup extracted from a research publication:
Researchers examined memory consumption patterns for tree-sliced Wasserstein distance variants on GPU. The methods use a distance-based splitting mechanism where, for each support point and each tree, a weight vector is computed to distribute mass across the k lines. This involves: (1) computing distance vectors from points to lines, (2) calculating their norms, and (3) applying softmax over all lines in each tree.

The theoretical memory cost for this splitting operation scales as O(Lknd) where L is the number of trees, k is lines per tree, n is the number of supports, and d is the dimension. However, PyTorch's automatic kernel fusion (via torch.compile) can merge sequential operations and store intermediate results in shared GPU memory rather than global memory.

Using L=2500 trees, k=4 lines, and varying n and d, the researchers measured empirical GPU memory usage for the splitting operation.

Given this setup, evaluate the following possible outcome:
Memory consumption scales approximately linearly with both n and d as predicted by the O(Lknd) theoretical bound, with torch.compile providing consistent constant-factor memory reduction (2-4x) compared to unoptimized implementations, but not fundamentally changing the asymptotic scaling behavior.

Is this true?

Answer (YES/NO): NO